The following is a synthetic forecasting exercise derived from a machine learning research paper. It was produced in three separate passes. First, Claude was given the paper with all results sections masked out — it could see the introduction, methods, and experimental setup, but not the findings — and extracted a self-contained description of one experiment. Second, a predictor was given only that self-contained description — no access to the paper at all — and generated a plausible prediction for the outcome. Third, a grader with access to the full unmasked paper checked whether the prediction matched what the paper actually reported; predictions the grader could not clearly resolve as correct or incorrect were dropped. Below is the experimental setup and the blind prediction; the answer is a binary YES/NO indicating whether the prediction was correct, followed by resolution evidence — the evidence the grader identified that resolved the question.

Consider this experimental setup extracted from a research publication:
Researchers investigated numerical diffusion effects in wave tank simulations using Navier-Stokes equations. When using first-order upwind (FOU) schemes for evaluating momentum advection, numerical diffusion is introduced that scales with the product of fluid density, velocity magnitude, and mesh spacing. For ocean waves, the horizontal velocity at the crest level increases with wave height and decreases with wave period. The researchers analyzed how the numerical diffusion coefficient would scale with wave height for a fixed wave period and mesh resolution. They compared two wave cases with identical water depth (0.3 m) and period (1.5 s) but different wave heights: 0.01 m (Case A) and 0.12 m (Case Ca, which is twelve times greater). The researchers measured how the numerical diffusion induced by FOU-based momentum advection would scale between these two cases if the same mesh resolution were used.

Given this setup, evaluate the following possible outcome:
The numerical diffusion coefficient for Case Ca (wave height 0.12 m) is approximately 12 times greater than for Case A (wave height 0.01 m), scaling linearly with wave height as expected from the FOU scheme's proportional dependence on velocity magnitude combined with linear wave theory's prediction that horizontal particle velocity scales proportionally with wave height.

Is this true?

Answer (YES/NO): NO